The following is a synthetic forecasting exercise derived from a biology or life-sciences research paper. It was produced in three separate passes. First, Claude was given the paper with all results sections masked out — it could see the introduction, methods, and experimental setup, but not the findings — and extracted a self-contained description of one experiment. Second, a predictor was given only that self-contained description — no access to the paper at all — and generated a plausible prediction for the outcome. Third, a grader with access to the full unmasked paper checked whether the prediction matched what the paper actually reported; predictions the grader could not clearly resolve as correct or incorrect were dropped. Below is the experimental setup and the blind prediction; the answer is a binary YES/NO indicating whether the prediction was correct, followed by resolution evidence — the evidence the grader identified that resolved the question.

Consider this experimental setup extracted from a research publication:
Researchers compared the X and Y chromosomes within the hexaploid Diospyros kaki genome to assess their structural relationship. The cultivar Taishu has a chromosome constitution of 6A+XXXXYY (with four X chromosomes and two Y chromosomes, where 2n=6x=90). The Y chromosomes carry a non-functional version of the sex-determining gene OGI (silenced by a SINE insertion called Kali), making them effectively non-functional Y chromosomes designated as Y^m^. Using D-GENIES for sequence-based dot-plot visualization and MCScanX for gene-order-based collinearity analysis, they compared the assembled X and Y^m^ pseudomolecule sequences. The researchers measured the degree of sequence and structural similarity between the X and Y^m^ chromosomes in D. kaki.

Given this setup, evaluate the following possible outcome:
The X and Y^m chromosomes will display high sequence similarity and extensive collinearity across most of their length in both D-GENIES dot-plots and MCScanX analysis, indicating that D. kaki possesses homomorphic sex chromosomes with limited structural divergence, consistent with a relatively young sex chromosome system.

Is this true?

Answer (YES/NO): NO